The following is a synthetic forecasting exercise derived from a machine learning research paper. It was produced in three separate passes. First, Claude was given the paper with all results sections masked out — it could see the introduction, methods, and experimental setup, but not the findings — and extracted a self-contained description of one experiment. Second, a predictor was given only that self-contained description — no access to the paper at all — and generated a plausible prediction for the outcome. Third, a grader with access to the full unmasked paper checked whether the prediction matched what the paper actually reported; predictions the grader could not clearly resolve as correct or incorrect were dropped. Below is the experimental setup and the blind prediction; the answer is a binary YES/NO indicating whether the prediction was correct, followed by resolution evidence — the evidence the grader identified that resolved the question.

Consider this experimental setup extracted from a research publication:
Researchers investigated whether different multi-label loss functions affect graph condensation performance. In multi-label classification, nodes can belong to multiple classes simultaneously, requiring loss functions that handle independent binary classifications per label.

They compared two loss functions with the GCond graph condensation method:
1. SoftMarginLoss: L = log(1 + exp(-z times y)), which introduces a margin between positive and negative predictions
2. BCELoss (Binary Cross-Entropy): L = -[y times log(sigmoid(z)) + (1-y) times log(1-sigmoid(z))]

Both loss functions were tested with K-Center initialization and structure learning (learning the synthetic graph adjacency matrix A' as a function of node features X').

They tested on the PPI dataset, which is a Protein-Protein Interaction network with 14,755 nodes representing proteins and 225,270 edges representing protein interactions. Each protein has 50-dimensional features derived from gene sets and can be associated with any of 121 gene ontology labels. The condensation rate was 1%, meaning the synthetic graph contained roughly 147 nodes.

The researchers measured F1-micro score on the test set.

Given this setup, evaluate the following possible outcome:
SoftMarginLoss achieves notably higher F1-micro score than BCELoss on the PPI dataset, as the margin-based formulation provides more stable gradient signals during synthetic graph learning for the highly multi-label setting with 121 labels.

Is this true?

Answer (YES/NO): NO